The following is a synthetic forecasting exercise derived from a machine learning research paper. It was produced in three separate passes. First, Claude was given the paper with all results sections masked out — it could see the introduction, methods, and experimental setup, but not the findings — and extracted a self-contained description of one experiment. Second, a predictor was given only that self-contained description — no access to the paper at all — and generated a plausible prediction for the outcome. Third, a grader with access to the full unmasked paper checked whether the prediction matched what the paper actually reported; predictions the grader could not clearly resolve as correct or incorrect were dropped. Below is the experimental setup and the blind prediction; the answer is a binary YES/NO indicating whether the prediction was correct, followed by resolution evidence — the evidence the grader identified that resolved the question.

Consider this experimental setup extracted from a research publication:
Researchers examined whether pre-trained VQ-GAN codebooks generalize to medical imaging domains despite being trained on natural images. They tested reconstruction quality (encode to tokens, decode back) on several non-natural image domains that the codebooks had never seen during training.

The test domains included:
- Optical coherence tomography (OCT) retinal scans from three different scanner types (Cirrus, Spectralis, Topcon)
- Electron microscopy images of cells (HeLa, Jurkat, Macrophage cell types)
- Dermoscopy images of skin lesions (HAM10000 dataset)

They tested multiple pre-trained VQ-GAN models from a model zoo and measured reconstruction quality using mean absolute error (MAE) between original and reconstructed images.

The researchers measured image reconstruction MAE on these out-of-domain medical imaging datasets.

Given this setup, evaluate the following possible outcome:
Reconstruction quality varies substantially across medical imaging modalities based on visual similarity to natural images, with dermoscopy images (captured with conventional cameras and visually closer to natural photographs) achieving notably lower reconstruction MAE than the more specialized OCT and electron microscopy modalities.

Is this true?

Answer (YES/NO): NO